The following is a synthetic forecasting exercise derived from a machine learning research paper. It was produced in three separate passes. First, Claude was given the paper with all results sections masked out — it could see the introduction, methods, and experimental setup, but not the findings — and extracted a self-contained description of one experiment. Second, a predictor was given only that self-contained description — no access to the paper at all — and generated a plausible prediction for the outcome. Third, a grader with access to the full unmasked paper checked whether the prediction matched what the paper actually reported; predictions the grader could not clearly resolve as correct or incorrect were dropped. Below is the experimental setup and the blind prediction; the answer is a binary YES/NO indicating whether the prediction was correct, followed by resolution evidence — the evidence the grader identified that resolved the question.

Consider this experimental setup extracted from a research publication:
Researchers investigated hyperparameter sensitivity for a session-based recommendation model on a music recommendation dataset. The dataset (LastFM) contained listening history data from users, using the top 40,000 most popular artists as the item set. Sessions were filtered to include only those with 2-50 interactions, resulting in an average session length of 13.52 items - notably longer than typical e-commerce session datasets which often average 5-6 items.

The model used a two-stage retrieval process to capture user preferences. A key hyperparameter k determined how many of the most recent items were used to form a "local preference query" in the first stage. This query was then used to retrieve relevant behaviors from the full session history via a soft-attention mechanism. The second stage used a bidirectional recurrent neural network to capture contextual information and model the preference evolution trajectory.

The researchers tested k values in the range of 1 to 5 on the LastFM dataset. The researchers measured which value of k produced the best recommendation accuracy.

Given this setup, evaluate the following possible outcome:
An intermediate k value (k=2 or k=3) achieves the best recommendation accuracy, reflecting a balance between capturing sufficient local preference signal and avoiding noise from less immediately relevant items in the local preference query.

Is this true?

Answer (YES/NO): NO